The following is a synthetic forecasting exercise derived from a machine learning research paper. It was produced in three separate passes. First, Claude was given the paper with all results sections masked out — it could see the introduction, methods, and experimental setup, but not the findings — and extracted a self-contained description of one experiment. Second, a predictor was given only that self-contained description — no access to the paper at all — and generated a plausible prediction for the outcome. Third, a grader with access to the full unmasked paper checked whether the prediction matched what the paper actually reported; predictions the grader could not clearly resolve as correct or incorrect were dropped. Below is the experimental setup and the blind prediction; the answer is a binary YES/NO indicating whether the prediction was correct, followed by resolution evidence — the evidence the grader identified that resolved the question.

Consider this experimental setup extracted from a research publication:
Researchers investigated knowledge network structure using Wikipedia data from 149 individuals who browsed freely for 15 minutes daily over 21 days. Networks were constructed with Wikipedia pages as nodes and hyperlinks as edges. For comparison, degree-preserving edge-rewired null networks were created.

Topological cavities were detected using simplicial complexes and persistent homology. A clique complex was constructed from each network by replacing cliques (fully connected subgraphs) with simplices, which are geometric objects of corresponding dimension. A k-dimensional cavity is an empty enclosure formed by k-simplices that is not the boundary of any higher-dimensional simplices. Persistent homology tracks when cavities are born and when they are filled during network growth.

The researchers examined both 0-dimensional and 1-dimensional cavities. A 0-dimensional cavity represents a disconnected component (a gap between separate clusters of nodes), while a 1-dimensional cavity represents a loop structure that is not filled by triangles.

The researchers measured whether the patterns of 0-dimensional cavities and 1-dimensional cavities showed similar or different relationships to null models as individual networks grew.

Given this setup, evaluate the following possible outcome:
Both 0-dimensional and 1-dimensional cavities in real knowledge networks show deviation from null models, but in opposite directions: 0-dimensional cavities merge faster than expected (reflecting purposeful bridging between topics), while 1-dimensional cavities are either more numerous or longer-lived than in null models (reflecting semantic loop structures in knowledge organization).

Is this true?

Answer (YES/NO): NO